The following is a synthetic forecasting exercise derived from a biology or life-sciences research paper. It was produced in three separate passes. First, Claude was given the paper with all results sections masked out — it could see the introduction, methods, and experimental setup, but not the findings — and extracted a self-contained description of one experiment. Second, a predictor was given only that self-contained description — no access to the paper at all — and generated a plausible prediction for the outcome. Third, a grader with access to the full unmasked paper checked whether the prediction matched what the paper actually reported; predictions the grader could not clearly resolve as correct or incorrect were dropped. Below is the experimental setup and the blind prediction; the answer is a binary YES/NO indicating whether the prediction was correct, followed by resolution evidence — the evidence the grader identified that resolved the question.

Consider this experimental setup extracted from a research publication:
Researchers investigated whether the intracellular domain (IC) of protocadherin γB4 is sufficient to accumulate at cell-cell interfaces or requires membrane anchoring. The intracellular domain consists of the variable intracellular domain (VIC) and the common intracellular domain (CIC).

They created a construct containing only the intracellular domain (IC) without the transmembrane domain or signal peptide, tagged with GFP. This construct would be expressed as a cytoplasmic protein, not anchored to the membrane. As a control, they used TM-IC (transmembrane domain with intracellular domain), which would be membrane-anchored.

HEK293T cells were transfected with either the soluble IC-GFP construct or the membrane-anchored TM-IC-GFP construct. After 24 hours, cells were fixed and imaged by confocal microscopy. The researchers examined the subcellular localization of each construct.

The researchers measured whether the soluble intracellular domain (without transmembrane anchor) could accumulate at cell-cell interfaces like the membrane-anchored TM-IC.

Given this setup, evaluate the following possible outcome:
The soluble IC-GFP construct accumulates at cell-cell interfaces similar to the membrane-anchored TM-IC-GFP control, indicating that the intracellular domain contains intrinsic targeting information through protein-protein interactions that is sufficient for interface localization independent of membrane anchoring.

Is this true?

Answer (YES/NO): NO